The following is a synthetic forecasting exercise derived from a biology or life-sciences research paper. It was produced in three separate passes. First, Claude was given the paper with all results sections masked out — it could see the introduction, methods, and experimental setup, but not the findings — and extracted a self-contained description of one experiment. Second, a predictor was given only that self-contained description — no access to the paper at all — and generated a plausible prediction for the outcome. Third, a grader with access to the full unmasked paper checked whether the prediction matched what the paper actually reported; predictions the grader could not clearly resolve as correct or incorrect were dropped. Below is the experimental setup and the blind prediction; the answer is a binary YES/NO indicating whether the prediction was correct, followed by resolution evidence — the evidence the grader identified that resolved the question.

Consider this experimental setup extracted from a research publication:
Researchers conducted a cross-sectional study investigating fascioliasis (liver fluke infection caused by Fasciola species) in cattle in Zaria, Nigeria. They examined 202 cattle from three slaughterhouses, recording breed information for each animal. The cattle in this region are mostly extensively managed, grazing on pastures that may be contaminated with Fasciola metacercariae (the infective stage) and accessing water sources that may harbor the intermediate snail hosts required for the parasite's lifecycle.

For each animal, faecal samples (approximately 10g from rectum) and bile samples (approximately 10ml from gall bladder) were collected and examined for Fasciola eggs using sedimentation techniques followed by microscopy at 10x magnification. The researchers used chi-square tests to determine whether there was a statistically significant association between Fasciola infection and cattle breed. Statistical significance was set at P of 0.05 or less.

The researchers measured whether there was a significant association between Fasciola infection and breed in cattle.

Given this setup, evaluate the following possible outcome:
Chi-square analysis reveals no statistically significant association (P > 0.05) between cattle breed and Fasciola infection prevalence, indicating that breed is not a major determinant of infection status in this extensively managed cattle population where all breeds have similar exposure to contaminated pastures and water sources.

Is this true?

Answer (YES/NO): YES